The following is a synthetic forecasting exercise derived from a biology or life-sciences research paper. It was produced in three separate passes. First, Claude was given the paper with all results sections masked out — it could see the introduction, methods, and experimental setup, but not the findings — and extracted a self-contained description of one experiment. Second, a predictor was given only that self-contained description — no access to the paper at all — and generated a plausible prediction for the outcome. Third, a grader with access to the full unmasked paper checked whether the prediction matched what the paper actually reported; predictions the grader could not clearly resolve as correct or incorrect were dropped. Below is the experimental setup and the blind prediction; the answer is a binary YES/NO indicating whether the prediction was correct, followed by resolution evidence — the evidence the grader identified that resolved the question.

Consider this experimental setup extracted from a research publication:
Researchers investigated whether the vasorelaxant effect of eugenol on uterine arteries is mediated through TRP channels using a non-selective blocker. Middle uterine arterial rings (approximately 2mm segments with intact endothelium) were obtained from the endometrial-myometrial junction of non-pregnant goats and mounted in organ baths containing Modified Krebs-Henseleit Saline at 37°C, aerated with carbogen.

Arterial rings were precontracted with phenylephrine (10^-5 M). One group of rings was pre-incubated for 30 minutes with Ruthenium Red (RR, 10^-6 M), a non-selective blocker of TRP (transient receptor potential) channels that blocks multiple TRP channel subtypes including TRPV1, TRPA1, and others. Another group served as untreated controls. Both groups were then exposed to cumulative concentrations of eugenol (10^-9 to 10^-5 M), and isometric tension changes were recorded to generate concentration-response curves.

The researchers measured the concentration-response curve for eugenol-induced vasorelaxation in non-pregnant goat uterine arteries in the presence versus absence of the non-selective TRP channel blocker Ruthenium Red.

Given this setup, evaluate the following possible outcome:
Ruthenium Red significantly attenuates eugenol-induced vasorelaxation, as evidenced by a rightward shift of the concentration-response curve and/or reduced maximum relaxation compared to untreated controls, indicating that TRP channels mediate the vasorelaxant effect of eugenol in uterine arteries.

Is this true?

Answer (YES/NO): YES